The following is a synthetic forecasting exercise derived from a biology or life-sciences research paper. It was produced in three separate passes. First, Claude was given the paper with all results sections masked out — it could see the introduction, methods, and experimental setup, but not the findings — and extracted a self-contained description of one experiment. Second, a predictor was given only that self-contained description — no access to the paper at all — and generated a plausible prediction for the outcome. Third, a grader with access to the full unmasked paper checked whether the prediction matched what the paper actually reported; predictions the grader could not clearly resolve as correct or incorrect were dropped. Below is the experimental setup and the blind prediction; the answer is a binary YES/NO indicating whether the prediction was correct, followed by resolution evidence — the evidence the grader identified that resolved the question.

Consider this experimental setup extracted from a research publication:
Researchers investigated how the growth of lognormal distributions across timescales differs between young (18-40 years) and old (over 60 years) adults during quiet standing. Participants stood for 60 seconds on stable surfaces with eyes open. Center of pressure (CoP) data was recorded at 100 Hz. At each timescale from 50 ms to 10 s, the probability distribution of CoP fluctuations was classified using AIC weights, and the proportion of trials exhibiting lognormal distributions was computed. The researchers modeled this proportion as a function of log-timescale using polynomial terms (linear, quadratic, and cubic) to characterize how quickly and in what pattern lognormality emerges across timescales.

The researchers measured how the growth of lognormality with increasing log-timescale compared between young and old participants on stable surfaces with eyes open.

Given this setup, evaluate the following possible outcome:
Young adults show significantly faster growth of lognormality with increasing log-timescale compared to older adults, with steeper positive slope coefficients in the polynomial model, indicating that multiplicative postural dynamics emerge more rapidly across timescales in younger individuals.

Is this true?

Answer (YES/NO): NO